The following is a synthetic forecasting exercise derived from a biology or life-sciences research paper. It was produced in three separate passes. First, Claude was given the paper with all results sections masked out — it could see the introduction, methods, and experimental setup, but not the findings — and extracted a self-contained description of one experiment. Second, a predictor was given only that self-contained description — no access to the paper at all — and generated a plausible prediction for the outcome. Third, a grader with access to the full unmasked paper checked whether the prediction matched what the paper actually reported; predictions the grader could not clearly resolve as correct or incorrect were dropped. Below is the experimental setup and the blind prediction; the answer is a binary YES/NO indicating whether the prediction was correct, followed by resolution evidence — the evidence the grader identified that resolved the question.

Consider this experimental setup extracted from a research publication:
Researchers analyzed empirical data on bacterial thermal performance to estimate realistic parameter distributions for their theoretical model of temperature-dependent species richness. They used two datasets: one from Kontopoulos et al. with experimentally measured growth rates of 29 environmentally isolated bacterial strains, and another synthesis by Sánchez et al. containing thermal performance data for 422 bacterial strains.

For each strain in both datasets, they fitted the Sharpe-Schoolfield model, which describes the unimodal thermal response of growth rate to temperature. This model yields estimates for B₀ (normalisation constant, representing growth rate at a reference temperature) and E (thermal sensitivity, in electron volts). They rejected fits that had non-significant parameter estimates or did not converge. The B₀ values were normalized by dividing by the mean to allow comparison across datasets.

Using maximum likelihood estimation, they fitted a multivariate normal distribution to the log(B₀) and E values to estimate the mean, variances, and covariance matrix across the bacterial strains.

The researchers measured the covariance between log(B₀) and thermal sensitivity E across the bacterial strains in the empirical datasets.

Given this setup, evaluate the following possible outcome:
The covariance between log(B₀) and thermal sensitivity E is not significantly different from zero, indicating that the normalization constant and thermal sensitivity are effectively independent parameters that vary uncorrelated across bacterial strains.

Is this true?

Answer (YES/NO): NO